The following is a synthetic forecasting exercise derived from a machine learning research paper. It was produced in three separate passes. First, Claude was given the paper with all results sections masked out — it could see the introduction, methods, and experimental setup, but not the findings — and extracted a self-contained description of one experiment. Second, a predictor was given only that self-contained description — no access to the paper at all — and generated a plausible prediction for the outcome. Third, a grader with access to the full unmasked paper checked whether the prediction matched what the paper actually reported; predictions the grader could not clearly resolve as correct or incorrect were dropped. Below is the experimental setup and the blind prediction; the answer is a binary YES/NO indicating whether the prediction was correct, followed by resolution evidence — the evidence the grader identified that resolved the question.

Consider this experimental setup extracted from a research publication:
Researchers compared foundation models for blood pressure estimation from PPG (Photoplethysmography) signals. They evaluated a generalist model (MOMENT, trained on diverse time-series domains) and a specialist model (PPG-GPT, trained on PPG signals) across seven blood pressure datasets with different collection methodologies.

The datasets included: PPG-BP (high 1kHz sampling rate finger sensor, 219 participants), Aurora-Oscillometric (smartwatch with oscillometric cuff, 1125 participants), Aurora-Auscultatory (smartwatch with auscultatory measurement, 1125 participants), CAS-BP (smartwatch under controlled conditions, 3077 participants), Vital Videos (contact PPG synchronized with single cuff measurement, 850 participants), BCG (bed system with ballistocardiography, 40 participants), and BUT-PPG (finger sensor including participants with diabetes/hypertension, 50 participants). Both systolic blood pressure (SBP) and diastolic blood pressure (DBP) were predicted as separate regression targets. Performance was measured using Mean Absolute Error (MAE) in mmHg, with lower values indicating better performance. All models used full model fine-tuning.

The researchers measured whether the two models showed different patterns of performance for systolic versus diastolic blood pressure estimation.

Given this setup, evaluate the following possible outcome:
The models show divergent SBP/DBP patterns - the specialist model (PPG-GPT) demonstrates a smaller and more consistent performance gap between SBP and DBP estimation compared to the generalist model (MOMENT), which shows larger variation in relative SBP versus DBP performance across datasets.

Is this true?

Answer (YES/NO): NO